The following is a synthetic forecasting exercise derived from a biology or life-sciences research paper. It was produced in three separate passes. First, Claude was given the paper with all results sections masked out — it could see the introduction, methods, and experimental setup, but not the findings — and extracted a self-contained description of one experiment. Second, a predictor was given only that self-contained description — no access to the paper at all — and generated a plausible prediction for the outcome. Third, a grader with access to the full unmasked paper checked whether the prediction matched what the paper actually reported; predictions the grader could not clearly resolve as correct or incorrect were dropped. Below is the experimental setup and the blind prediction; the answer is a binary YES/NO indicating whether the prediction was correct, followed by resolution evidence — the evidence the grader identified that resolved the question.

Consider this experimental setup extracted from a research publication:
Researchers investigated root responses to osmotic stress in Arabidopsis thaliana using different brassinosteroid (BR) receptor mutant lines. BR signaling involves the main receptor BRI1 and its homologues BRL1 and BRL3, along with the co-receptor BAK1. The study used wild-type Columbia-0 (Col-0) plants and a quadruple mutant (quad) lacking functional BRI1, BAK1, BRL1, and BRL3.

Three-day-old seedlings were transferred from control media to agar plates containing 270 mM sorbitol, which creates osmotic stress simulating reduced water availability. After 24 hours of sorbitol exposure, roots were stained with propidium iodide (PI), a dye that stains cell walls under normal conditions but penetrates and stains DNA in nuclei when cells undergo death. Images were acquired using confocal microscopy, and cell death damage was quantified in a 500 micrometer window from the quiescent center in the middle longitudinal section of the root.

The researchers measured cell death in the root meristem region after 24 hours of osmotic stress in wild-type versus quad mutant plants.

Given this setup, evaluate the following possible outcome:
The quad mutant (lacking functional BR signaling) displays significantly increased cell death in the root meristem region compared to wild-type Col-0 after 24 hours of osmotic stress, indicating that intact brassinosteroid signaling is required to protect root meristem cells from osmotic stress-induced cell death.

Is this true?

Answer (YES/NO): NO